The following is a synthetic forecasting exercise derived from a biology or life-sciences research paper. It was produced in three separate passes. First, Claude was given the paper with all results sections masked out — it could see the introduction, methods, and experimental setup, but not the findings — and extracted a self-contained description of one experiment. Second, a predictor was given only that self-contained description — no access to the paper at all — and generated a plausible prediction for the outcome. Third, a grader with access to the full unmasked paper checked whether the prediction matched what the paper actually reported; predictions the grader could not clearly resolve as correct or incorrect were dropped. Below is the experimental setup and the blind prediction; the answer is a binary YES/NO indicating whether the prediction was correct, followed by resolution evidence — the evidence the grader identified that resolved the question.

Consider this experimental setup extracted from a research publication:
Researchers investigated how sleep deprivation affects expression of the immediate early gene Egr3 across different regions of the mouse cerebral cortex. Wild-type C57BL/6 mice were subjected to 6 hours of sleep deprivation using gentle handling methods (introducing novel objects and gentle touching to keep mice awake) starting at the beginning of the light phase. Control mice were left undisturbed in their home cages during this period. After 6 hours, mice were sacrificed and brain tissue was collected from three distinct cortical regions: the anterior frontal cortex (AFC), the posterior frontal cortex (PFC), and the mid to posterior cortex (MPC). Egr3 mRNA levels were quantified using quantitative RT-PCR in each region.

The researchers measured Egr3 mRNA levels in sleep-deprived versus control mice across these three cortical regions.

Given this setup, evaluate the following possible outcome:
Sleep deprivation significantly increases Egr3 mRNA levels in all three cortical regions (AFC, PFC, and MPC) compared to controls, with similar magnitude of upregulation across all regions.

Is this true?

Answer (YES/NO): NO